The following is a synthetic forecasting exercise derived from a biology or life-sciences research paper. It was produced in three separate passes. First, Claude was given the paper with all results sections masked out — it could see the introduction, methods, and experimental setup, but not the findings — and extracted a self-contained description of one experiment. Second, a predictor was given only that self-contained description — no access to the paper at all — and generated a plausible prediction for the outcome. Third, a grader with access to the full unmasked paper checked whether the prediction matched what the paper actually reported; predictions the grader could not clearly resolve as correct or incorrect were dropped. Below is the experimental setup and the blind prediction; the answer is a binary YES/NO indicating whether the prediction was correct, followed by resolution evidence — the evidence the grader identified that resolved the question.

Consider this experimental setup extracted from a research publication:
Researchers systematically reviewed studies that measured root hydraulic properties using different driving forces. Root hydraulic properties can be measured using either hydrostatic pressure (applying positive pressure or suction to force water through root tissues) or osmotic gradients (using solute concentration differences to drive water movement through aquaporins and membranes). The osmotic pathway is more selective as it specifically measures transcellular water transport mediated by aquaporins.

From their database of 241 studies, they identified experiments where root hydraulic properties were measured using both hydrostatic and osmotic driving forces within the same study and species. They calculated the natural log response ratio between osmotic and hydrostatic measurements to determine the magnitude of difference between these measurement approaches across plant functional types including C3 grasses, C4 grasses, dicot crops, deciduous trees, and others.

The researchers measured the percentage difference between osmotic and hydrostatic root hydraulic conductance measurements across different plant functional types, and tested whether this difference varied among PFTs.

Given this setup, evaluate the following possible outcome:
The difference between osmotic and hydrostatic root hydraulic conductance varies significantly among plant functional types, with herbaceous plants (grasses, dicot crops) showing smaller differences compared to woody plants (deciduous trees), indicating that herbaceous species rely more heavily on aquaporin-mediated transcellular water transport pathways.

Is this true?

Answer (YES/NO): NO